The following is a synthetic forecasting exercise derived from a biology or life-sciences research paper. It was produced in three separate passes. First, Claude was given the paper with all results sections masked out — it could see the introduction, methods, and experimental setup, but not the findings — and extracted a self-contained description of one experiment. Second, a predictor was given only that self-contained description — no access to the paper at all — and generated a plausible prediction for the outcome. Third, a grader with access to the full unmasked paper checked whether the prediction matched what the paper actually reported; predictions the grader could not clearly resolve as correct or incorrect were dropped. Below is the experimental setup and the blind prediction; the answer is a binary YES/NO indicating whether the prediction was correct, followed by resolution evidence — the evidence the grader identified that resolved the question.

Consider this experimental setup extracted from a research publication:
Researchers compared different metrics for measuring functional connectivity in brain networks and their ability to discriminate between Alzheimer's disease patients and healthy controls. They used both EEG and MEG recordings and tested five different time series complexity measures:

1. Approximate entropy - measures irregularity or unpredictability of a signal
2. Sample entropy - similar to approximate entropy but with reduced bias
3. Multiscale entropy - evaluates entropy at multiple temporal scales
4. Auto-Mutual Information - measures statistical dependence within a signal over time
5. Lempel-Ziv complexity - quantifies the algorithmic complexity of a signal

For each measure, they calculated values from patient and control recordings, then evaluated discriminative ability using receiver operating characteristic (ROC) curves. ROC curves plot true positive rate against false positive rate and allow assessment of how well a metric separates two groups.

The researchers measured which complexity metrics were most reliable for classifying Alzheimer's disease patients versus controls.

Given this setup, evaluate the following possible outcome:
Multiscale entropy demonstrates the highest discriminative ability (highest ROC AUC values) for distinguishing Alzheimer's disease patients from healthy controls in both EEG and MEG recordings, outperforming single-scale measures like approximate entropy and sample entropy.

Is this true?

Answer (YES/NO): NO